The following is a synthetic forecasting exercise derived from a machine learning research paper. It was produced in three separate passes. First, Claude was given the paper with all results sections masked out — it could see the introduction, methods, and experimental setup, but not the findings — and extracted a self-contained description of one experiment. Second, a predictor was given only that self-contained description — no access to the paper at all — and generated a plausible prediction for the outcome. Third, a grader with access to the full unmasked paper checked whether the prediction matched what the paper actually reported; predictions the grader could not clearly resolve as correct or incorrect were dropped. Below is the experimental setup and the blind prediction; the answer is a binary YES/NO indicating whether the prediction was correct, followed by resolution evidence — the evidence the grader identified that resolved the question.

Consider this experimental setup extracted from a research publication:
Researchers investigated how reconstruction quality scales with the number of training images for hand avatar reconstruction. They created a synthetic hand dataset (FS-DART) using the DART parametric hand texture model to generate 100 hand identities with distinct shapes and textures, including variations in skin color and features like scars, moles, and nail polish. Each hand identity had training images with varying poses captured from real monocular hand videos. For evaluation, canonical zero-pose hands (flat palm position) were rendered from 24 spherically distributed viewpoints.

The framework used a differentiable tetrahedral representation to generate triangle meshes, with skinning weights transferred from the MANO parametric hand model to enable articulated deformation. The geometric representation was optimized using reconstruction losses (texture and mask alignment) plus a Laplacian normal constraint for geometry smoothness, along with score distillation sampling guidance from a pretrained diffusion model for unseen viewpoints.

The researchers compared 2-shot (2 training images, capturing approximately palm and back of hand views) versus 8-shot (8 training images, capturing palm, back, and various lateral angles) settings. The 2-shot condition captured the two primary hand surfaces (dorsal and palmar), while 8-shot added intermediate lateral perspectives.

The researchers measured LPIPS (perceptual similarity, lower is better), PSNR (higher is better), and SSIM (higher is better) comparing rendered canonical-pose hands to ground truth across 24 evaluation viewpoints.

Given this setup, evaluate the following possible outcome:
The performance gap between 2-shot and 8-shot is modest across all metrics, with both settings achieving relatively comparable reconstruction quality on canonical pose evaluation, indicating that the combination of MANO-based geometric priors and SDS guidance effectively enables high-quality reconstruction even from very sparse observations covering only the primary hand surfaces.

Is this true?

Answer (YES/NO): YES